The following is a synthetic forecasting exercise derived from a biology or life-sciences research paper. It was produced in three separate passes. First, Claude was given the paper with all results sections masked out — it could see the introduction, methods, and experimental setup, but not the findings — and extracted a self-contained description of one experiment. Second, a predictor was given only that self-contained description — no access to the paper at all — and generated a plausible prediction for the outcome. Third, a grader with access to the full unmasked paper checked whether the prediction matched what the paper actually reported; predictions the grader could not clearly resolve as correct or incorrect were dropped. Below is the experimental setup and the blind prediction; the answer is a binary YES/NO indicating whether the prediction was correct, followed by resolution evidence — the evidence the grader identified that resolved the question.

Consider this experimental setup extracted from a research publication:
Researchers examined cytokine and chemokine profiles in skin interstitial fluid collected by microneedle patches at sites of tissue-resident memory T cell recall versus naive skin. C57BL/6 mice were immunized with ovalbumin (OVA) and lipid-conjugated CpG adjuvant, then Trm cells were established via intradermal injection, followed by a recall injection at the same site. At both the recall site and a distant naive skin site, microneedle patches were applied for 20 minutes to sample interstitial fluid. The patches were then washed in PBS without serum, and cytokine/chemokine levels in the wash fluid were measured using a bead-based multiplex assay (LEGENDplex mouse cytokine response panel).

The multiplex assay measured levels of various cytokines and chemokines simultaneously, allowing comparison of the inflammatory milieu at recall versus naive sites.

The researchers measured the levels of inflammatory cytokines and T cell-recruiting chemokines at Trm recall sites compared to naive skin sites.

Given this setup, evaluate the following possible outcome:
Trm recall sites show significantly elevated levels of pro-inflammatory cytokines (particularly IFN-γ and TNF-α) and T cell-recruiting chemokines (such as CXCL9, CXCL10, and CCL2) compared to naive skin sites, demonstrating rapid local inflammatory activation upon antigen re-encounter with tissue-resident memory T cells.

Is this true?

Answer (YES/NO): NO